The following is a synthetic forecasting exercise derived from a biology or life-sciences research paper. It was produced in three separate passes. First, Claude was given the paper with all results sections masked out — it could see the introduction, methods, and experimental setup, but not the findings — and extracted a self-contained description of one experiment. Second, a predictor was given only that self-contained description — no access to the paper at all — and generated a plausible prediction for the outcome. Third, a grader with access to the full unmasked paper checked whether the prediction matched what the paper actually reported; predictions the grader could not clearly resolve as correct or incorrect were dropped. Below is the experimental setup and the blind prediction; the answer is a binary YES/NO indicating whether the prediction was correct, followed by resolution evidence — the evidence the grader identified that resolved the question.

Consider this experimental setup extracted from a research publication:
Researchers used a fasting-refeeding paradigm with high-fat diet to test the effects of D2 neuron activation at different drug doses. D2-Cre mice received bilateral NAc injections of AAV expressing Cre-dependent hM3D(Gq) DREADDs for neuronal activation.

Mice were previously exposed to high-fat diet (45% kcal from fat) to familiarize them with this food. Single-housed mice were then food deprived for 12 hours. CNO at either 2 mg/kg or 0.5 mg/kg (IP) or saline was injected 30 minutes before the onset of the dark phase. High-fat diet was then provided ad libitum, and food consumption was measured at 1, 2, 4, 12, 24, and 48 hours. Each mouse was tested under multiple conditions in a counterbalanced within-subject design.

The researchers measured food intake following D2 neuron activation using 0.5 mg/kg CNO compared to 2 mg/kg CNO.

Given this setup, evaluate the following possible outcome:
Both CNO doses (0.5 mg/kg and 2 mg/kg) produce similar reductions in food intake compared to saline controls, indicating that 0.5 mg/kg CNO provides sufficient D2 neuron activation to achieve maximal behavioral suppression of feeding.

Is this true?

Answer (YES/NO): NO